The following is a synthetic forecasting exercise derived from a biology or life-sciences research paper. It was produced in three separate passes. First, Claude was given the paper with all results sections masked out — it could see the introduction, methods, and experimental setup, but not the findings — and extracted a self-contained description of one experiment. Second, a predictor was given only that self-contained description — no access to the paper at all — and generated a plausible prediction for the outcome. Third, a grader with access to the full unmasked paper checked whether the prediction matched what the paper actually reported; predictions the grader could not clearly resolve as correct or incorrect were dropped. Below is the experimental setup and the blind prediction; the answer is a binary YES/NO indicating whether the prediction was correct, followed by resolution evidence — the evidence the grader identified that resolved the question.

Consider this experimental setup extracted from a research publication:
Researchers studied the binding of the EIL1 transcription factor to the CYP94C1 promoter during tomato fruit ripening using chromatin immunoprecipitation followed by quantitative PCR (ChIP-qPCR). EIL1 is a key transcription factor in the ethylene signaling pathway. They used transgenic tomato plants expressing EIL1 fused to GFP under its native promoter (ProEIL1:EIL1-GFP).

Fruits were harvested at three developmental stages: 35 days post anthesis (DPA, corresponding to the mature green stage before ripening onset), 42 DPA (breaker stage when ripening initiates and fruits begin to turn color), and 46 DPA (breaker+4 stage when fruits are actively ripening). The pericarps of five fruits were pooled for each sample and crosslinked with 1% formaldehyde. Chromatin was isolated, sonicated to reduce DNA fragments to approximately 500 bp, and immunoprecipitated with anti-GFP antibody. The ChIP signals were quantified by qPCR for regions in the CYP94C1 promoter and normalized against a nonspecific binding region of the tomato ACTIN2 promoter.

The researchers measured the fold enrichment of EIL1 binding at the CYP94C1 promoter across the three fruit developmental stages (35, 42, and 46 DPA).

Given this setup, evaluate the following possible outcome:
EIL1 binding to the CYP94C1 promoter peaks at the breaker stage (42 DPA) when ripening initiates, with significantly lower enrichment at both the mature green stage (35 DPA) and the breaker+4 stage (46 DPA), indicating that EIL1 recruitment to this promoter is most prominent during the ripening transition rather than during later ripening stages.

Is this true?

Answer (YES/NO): NO